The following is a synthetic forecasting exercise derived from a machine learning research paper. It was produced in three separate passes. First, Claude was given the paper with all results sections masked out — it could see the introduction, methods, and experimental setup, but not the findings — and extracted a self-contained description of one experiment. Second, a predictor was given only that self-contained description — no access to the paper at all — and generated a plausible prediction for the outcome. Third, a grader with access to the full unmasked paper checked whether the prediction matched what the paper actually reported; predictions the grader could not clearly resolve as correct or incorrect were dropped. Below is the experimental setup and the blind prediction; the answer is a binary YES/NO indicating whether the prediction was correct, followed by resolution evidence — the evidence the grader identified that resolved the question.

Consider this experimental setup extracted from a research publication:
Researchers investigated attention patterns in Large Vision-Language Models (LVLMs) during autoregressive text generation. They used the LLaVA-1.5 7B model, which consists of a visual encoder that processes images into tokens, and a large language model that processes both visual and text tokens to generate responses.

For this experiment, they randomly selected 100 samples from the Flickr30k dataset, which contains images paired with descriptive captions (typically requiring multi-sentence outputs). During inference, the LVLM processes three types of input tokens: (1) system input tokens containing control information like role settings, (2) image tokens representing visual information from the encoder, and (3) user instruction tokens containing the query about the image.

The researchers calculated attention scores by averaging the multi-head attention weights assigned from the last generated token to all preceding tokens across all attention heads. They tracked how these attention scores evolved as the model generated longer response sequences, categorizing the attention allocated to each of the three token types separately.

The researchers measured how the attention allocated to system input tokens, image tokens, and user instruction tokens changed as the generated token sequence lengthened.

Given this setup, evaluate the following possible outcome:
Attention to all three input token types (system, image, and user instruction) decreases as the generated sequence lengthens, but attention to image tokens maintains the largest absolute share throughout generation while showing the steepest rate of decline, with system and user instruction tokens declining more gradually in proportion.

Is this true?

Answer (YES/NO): NO